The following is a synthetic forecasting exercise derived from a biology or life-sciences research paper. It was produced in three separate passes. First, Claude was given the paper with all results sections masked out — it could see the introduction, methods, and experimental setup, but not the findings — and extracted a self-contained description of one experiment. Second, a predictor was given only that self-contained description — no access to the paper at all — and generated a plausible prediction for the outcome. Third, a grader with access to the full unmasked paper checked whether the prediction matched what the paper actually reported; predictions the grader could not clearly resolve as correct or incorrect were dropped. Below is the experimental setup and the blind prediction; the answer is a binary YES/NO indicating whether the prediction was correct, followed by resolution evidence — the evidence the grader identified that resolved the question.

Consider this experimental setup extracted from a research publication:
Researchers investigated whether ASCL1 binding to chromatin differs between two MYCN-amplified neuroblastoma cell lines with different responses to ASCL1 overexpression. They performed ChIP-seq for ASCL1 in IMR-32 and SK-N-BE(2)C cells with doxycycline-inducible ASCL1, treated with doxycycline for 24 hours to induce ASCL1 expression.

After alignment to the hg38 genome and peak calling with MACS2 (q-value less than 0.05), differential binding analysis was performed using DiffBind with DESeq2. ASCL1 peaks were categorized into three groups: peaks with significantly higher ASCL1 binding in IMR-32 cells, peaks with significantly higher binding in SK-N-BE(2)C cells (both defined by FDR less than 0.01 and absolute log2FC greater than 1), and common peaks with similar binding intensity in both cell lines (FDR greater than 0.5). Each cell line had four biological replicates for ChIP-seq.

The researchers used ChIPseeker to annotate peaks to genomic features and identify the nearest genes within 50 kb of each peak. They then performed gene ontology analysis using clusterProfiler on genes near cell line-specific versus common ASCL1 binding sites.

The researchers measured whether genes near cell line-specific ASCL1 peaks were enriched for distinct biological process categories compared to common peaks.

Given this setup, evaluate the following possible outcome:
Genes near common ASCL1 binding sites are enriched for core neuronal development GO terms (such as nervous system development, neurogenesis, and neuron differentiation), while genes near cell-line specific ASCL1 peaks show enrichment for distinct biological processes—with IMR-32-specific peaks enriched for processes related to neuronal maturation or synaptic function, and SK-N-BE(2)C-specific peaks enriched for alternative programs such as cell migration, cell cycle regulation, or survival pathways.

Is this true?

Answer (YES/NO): NO